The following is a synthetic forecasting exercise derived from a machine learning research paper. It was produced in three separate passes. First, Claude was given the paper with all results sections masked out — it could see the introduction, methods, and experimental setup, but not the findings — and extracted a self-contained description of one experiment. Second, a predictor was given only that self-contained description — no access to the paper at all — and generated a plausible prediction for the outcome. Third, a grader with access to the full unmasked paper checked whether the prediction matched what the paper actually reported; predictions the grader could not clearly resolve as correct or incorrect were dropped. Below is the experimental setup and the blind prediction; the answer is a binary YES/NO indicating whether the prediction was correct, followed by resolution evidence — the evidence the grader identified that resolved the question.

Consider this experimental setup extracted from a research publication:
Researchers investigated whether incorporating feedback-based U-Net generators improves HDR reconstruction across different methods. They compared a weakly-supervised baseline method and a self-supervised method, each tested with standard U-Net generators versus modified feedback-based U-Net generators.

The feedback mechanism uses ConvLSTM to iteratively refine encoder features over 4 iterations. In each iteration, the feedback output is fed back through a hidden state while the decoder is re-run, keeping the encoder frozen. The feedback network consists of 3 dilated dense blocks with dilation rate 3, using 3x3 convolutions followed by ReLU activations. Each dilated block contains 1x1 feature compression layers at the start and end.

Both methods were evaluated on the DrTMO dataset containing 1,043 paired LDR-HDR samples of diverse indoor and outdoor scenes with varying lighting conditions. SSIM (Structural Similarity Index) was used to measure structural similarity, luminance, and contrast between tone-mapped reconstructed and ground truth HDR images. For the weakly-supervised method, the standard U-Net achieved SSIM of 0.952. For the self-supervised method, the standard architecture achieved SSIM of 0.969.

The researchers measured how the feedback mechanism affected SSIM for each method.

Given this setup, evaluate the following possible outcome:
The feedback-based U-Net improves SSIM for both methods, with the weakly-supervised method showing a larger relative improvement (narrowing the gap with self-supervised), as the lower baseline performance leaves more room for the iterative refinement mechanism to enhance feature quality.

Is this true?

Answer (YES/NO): NO